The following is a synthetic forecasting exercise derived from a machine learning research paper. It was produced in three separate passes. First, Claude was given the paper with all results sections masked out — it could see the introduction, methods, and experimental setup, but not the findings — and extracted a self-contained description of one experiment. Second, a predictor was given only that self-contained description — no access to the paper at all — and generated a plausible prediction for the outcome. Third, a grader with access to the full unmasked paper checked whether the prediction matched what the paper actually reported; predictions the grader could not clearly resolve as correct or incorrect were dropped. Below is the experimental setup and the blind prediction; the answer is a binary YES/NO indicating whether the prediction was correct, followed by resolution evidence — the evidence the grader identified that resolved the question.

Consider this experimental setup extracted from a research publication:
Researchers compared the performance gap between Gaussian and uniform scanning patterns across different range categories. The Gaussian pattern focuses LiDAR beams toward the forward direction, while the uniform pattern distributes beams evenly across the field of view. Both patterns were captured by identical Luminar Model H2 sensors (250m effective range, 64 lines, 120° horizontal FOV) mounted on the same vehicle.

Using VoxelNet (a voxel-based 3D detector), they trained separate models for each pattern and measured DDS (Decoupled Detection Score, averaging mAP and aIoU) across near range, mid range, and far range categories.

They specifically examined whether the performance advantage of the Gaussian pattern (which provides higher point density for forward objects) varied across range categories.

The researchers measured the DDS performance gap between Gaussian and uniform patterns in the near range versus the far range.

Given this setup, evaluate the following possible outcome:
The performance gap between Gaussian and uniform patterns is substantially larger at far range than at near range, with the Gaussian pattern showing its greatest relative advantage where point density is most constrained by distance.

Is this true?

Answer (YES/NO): NO